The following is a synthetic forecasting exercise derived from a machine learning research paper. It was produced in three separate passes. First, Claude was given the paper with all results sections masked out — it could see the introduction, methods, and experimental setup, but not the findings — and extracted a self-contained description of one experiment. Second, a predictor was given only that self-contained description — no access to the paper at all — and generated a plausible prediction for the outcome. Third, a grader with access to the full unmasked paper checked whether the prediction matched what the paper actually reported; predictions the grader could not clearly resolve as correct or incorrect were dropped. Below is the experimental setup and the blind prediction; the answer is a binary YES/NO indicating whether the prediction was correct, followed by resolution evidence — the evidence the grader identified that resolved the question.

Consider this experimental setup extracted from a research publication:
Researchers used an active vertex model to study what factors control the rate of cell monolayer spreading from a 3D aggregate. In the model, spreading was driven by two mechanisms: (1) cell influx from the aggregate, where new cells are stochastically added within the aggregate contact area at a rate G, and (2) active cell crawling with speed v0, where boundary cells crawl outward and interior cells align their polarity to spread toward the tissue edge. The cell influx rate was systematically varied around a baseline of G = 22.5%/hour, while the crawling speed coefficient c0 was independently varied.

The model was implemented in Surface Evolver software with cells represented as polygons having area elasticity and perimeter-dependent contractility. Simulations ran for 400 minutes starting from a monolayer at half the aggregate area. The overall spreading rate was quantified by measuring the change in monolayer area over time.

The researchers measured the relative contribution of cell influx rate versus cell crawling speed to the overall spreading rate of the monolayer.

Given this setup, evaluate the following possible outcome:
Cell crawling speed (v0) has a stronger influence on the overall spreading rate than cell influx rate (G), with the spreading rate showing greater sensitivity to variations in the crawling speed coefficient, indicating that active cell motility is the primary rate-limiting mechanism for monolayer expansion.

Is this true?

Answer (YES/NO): NO